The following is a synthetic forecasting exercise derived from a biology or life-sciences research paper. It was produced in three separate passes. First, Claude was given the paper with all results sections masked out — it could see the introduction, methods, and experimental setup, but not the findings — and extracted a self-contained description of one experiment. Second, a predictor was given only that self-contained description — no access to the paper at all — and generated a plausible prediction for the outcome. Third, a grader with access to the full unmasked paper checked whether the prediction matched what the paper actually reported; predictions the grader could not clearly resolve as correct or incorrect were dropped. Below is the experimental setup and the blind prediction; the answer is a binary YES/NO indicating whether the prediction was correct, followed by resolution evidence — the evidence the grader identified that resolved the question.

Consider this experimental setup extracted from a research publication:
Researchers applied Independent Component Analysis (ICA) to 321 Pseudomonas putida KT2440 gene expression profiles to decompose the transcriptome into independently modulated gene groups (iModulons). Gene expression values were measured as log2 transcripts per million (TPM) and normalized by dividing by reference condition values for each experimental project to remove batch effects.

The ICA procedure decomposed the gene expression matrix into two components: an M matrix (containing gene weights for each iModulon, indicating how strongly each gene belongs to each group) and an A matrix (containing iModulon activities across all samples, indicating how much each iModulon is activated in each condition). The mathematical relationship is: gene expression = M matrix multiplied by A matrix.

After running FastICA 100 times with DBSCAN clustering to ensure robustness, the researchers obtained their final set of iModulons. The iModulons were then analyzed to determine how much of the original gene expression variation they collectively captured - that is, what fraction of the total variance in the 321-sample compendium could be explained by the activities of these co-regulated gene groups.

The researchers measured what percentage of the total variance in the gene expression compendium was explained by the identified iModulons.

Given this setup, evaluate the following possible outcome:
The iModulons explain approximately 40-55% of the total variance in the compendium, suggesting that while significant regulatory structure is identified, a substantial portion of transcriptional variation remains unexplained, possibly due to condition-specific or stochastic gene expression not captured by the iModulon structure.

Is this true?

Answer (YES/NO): NO